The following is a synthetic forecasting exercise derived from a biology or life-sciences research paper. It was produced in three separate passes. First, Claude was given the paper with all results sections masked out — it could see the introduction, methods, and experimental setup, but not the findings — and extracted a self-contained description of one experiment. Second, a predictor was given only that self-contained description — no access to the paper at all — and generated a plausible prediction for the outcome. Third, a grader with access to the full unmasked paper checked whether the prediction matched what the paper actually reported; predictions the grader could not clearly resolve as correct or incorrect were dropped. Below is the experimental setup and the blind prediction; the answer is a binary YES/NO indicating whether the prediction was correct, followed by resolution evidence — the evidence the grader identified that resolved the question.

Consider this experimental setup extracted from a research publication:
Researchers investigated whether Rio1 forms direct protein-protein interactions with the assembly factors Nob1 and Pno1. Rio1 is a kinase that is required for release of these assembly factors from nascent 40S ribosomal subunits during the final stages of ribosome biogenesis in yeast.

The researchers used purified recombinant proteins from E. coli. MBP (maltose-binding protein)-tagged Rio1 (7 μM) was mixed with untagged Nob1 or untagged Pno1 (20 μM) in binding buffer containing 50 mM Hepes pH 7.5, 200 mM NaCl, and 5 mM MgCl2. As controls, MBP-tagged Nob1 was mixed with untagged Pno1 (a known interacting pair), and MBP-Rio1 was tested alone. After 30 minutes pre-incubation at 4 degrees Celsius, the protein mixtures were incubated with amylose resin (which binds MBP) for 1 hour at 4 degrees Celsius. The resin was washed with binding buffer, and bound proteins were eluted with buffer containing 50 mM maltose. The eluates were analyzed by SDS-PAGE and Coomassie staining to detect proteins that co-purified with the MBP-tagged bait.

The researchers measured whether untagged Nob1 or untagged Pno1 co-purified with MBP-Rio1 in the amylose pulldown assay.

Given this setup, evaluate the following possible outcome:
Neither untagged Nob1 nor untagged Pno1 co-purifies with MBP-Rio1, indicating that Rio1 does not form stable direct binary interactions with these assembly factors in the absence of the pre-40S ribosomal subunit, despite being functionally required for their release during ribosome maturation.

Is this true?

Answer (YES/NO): YES